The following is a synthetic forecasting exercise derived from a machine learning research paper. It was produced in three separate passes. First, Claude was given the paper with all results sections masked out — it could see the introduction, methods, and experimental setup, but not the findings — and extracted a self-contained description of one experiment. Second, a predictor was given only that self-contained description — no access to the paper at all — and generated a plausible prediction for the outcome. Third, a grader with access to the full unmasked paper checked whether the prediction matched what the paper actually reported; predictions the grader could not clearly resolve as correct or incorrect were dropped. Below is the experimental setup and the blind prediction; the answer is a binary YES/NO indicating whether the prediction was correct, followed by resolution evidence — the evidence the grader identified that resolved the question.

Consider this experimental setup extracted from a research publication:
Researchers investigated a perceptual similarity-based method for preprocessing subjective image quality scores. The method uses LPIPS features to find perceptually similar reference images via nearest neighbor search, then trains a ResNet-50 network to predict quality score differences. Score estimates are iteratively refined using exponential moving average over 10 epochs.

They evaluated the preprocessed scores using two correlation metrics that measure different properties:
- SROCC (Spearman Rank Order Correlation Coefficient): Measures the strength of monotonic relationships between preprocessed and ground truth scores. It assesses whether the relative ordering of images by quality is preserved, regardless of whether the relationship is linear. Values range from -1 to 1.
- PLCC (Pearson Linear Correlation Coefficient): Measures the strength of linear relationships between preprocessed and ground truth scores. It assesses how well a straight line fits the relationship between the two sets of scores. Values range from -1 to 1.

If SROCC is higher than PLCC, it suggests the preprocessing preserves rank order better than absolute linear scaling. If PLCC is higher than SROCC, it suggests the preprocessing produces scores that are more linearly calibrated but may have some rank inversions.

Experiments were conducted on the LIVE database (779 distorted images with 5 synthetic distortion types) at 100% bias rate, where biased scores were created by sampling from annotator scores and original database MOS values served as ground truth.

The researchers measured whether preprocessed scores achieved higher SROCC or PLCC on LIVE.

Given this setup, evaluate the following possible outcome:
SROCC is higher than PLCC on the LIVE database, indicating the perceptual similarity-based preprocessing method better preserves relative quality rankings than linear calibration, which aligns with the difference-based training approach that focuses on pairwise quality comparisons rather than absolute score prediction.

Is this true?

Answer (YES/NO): YES